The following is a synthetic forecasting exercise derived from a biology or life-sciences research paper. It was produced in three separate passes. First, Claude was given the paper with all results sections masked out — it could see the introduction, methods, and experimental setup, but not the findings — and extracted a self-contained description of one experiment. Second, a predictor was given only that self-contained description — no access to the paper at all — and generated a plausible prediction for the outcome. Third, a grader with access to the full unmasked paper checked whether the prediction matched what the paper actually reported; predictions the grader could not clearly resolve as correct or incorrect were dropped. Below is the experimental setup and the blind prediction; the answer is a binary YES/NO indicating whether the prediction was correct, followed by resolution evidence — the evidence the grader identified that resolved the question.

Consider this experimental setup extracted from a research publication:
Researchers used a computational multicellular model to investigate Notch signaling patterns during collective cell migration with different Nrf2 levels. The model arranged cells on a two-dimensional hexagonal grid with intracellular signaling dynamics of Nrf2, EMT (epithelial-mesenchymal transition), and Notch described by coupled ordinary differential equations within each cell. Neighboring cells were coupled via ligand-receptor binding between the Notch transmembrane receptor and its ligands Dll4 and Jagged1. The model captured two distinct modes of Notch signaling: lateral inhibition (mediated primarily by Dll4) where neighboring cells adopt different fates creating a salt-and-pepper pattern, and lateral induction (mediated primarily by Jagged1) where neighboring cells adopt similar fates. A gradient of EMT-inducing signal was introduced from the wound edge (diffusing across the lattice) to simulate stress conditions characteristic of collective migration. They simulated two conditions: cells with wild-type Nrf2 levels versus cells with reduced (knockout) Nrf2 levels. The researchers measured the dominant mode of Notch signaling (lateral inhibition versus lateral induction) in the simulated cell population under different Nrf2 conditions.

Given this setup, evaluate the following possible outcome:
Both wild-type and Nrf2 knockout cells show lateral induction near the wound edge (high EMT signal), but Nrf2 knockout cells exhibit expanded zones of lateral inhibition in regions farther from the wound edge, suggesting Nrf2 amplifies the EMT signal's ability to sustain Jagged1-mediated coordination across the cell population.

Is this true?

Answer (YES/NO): NO